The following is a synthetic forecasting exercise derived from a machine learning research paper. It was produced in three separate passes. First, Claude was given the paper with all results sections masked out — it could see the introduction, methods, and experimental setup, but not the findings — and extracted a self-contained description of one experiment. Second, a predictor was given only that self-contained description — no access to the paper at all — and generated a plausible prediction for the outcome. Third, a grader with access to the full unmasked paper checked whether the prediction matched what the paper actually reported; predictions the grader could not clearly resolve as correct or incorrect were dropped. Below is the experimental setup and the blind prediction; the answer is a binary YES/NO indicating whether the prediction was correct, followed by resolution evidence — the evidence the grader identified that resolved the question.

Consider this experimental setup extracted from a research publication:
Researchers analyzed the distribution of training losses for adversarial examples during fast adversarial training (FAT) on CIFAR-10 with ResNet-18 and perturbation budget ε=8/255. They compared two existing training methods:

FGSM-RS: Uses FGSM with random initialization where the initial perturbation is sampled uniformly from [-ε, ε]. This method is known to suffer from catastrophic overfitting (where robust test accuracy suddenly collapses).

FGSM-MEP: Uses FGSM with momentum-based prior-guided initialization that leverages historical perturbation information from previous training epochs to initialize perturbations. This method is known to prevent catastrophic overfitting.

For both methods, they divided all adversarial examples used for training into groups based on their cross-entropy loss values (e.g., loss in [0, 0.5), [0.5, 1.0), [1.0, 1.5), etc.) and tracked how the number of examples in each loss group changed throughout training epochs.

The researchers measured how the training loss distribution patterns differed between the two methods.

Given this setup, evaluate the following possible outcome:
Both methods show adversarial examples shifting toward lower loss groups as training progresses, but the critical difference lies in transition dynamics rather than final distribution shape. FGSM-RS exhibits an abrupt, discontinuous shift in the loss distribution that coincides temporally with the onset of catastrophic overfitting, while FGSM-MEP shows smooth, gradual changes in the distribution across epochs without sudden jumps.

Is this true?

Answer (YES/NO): NO